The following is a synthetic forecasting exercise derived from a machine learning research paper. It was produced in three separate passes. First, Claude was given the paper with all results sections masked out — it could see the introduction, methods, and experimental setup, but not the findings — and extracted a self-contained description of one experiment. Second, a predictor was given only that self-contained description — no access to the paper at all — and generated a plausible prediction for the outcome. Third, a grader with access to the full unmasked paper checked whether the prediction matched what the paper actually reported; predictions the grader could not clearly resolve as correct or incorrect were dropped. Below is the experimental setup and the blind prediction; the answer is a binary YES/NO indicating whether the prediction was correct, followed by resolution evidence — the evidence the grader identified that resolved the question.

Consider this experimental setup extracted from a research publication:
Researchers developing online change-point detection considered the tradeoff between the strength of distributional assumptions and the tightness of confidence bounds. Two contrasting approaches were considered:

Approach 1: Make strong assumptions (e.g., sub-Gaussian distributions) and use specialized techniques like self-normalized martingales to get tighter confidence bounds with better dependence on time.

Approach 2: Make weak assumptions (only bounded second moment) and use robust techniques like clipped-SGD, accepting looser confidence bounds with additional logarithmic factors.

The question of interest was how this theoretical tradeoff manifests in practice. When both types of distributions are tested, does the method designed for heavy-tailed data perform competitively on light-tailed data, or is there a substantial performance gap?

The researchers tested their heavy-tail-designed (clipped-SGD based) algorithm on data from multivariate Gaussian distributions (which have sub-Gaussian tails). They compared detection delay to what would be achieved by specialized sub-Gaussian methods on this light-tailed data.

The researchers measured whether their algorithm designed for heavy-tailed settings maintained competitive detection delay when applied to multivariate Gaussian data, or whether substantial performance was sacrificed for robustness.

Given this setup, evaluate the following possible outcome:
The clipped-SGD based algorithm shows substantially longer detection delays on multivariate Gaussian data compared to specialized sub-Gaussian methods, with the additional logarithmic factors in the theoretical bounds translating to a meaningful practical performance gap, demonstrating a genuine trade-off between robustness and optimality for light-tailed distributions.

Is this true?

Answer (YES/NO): NO